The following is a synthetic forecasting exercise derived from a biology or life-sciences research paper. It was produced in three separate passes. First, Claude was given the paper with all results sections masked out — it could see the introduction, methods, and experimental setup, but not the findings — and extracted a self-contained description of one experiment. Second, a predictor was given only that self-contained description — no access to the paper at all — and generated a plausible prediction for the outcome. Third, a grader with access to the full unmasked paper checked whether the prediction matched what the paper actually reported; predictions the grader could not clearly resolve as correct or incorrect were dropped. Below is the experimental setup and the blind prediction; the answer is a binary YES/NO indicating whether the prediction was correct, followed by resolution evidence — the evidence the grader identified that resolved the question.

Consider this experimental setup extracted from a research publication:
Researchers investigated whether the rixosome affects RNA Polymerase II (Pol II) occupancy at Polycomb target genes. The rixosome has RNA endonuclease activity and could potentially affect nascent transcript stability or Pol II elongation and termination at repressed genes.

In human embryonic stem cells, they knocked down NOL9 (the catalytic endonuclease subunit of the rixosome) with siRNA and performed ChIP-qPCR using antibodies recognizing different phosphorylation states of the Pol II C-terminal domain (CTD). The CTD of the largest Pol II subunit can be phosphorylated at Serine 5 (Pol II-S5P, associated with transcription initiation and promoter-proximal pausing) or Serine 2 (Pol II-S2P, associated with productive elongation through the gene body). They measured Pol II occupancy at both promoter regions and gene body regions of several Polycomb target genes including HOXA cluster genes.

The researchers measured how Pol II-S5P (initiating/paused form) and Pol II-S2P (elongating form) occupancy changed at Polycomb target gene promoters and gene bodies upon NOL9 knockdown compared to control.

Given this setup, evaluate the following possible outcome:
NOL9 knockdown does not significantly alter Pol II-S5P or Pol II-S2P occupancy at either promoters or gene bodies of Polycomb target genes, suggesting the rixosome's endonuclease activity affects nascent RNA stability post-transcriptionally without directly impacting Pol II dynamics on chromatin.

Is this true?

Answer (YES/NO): NO